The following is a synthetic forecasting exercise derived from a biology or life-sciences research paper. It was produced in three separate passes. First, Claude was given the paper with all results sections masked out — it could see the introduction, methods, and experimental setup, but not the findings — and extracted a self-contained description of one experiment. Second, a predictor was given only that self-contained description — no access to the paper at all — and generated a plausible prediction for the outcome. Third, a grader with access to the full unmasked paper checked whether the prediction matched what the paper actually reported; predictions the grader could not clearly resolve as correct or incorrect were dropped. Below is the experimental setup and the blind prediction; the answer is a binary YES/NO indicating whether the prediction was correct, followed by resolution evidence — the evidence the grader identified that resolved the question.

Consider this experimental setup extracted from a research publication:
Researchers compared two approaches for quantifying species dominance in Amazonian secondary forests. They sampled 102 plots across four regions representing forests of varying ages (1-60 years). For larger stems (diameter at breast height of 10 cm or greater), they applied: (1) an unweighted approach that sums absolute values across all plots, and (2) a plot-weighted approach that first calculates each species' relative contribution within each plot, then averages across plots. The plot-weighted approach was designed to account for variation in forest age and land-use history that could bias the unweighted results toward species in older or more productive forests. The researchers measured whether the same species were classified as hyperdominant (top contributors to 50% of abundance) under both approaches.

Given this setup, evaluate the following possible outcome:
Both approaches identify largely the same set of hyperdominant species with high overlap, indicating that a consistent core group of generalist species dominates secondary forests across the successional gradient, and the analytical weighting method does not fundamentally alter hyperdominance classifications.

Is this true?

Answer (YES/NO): YES